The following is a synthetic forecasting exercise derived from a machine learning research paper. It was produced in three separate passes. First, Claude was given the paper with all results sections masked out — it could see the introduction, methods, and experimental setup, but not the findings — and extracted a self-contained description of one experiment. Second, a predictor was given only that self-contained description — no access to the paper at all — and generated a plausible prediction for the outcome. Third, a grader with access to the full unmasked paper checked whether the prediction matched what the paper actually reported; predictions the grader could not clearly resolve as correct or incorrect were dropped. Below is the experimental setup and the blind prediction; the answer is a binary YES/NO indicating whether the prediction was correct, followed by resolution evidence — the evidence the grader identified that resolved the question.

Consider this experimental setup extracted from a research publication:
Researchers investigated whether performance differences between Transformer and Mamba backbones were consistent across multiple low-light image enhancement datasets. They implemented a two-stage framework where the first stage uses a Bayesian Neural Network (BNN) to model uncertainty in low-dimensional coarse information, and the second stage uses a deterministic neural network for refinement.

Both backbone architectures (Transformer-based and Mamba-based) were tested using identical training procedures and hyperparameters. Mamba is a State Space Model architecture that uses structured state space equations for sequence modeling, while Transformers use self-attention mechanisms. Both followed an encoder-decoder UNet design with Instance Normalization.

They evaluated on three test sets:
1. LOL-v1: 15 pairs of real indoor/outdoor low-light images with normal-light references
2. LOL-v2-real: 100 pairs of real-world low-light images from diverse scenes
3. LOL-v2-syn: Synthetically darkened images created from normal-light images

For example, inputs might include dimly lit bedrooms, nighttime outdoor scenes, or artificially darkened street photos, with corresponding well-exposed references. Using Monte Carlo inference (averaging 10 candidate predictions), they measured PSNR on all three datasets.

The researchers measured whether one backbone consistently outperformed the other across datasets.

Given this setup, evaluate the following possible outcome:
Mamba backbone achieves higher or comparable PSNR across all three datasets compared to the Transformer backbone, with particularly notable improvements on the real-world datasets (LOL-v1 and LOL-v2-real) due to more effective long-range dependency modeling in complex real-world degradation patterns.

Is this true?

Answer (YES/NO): YES